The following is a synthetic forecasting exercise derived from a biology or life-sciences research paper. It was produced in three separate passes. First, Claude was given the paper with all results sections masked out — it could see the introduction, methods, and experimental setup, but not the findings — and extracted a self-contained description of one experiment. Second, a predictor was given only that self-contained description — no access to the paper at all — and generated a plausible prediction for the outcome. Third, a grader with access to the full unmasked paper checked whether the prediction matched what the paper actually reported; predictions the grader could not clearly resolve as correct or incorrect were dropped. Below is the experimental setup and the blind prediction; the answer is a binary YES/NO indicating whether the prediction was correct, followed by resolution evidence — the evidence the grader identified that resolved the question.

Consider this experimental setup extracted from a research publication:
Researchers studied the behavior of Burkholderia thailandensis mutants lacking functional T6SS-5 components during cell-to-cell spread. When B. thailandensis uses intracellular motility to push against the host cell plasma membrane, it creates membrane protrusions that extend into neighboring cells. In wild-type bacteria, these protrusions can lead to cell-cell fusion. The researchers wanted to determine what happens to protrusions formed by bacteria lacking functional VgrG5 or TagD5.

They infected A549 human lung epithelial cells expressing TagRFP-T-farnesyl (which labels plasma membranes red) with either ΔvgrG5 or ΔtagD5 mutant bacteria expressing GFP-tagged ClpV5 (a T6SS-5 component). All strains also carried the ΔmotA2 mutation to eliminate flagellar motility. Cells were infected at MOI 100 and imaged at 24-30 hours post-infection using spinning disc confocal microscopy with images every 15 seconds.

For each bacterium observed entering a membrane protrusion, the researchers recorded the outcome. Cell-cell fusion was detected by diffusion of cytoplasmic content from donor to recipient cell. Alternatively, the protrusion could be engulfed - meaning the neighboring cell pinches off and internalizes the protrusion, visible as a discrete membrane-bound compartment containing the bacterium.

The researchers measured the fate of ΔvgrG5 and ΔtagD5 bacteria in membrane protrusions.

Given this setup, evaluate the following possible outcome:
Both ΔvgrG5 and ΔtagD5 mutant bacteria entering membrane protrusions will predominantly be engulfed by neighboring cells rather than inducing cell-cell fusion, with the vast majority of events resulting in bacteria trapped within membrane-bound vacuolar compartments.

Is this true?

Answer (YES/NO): YES